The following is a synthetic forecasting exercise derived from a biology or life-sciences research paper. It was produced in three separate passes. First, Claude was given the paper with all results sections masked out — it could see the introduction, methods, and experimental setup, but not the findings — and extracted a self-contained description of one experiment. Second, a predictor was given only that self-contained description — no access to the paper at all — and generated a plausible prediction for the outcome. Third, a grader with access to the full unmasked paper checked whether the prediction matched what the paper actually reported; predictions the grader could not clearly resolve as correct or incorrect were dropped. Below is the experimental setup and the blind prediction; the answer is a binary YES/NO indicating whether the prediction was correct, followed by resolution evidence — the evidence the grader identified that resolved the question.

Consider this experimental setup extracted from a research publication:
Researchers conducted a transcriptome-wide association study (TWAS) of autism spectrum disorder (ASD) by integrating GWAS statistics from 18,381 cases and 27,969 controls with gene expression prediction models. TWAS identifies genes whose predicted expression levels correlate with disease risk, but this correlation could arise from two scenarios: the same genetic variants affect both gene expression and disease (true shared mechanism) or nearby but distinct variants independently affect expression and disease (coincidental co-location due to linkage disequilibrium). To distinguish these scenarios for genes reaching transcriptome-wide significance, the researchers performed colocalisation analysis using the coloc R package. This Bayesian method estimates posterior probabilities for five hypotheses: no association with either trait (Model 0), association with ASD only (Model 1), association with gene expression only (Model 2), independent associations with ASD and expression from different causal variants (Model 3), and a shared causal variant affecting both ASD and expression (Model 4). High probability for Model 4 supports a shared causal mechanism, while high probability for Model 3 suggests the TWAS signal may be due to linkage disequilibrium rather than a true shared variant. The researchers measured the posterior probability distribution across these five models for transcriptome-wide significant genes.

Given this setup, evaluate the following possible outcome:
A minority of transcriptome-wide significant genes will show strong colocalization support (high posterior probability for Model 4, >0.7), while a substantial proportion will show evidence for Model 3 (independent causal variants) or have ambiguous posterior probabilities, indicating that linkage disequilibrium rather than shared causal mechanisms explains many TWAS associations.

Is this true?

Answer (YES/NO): NO